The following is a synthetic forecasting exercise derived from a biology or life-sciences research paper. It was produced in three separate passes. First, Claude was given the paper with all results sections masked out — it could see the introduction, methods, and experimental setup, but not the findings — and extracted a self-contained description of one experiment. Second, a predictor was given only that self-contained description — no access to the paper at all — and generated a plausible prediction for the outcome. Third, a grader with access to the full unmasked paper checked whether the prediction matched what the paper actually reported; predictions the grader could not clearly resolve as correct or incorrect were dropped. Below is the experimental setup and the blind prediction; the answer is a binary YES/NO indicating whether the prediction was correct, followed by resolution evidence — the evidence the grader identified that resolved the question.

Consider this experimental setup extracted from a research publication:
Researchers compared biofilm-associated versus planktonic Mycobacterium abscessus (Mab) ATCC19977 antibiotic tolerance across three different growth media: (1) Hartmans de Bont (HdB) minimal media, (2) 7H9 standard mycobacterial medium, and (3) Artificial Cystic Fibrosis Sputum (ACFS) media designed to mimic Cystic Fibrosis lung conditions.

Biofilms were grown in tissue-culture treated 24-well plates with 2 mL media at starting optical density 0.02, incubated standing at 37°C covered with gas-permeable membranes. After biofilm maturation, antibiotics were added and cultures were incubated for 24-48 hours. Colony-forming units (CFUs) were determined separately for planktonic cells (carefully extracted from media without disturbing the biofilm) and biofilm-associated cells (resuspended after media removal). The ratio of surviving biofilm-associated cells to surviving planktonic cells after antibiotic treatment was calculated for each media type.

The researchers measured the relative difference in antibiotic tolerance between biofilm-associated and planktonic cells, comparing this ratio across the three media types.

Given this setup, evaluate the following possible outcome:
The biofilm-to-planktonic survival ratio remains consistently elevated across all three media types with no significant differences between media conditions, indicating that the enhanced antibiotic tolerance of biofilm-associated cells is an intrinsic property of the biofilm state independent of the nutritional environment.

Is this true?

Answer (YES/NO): NO